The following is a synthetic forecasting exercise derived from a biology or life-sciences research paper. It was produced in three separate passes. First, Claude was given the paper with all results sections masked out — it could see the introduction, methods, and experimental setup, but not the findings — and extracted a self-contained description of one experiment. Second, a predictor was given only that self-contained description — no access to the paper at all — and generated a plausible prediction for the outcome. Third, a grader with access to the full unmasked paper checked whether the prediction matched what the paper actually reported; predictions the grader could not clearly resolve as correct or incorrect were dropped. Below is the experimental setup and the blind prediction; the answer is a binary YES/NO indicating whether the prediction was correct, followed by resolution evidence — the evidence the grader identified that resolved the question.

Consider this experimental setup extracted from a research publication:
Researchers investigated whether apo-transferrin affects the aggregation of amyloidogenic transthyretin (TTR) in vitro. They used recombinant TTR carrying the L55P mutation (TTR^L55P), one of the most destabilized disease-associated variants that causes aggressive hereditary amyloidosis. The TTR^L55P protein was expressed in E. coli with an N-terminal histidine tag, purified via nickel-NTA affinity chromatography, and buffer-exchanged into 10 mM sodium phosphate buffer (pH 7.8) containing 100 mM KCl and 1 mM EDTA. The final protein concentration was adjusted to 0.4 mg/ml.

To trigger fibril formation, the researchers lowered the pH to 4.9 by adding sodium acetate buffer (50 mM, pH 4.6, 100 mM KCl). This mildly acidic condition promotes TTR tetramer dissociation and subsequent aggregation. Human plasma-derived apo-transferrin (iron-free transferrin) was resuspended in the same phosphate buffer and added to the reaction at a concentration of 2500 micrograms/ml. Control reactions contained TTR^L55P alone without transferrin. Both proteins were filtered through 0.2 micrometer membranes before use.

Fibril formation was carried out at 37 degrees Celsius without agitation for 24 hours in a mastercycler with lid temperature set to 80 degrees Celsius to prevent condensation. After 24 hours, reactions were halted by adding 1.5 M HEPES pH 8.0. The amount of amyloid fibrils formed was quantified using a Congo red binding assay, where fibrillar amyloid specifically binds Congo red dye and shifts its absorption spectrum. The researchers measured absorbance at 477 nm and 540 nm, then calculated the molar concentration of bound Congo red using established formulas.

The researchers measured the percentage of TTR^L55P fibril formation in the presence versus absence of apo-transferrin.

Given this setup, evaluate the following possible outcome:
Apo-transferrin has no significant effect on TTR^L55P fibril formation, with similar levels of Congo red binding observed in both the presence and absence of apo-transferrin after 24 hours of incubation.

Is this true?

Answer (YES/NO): NO